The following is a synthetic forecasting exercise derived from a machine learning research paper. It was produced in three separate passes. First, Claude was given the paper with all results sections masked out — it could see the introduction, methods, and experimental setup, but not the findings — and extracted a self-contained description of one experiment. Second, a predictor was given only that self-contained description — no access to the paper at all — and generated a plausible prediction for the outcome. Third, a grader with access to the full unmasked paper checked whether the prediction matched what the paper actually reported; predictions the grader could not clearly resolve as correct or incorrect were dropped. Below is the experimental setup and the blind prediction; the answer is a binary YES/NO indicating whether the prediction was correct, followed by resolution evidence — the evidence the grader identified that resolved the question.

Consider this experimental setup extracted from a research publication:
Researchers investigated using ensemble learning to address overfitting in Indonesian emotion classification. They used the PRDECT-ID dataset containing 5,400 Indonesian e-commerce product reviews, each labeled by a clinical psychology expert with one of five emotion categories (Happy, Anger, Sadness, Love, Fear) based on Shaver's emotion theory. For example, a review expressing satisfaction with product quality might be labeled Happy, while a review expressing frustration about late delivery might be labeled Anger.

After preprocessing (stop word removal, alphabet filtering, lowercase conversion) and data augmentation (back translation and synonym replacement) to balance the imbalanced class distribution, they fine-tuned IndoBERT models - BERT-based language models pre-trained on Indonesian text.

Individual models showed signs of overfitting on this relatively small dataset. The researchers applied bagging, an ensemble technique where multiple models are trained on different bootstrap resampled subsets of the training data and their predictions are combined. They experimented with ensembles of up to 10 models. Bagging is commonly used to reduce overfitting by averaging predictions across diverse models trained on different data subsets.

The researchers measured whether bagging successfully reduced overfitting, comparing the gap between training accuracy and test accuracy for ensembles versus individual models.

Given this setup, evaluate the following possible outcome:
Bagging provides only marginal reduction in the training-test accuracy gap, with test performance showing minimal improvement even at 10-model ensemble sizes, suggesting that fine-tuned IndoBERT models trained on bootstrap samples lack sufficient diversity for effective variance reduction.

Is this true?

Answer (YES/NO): NO